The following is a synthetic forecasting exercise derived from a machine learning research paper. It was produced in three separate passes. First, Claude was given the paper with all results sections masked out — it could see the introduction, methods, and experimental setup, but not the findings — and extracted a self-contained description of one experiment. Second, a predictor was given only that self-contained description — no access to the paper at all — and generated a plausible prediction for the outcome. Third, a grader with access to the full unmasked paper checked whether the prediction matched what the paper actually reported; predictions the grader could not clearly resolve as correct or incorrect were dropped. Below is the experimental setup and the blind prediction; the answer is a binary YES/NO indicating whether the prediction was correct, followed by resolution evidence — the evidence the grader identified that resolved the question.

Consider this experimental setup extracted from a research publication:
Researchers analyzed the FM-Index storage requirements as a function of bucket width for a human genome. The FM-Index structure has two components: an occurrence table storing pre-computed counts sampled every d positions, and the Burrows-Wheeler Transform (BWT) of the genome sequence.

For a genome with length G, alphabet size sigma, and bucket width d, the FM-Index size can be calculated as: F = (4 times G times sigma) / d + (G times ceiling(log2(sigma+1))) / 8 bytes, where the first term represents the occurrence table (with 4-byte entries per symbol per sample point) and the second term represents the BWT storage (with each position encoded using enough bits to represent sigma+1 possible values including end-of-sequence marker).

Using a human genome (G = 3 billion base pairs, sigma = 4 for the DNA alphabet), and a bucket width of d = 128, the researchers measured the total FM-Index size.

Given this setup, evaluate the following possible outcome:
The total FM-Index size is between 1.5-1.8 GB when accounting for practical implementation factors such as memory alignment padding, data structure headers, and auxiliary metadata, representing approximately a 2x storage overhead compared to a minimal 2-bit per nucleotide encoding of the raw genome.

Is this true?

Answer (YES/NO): NO